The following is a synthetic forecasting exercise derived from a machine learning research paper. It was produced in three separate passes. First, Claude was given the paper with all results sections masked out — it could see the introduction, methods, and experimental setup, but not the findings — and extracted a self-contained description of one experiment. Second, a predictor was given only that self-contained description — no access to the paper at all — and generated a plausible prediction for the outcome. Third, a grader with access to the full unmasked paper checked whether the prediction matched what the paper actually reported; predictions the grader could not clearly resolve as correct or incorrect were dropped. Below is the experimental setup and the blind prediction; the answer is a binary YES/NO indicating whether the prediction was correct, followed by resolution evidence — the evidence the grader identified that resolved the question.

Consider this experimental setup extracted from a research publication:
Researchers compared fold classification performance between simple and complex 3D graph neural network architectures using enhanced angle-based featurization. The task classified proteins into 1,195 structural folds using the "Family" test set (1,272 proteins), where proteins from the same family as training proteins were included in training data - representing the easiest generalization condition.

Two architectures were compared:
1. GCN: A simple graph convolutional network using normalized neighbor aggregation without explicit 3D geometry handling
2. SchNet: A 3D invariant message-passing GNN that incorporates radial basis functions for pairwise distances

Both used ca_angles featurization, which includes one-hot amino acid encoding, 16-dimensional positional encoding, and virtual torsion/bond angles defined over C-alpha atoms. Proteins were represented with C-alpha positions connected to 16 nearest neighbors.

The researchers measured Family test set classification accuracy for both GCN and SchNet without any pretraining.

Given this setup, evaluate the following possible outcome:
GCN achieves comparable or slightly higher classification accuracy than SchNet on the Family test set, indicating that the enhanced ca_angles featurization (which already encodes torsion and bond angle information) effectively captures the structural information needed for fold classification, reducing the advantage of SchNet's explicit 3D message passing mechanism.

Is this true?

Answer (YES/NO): YES